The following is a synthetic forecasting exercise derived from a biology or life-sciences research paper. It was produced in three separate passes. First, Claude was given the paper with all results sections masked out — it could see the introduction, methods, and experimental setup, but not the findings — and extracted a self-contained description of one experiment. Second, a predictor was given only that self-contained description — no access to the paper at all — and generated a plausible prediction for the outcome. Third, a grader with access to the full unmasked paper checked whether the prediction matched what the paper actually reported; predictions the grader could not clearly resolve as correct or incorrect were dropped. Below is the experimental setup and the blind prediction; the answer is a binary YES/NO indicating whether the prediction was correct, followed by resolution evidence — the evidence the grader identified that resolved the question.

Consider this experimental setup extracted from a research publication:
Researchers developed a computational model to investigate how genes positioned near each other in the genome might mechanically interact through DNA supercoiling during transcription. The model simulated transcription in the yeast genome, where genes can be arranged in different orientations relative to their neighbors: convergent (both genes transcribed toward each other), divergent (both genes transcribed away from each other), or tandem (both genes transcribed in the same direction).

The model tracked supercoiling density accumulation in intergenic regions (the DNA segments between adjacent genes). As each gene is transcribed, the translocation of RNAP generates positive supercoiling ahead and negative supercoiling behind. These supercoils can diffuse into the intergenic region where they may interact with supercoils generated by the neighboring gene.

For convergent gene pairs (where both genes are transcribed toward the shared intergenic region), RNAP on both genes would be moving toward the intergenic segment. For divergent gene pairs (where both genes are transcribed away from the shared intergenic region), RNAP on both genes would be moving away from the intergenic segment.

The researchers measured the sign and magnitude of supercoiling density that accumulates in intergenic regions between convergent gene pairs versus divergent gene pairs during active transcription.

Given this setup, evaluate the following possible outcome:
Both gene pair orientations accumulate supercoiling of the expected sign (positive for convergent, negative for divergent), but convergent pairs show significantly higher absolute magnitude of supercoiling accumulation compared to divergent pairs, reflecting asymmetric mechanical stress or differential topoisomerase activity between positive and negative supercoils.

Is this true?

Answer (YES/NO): NO